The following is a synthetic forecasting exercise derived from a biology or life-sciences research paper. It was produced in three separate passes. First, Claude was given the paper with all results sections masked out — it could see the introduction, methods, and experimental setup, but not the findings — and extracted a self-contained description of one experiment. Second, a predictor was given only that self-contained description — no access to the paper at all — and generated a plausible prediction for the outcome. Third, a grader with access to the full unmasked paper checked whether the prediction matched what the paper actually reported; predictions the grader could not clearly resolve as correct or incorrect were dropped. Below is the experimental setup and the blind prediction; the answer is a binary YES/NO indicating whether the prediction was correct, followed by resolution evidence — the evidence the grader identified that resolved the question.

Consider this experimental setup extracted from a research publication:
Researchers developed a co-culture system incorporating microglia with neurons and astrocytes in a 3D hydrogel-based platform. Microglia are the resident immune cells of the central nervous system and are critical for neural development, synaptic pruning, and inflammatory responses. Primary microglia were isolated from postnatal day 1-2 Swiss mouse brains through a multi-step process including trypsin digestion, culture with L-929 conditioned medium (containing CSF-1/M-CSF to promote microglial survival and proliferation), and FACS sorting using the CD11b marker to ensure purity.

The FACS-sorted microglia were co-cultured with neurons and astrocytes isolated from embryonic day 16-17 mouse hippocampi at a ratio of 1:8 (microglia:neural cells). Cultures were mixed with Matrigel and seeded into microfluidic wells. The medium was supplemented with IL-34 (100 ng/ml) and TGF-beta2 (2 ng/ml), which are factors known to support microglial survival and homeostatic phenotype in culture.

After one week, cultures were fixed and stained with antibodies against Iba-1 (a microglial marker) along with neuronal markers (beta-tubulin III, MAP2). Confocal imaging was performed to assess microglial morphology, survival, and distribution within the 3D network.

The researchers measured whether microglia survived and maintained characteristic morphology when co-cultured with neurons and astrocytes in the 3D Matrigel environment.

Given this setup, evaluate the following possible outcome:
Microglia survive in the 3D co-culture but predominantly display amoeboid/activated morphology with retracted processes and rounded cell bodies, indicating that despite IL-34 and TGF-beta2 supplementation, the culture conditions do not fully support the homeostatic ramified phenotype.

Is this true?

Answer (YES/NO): NO